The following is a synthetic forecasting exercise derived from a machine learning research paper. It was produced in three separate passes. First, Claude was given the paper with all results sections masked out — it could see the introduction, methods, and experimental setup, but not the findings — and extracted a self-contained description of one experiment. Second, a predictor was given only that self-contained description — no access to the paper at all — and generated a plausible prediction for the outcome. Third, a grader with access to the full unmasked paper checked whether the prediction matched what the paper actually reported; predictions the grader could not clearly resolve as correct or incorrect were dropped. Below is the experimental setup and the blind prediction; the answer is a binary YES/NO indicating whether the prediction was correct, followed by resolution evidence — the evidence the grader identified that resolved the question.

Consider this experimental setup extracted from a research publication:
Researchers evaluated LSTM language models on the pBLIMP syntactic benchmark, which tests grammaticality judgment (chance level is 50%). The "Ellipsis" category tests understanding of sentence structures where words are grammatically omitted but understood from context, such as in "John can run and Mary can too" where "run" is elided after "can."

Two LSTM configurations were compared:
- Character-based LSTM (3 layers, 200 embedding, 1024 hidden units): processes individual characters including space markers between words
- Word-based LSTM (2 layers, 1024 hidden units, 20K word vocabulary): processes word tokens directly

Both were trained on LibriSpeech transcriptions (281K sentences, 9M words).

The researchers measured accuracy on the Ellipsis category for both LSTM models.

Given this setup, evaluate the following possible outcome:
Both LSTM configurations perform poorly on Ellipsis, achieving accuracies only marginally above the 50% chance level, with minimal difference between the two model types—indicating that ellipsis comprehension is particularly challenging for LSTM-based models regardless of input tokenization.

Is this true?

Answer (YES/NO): NO